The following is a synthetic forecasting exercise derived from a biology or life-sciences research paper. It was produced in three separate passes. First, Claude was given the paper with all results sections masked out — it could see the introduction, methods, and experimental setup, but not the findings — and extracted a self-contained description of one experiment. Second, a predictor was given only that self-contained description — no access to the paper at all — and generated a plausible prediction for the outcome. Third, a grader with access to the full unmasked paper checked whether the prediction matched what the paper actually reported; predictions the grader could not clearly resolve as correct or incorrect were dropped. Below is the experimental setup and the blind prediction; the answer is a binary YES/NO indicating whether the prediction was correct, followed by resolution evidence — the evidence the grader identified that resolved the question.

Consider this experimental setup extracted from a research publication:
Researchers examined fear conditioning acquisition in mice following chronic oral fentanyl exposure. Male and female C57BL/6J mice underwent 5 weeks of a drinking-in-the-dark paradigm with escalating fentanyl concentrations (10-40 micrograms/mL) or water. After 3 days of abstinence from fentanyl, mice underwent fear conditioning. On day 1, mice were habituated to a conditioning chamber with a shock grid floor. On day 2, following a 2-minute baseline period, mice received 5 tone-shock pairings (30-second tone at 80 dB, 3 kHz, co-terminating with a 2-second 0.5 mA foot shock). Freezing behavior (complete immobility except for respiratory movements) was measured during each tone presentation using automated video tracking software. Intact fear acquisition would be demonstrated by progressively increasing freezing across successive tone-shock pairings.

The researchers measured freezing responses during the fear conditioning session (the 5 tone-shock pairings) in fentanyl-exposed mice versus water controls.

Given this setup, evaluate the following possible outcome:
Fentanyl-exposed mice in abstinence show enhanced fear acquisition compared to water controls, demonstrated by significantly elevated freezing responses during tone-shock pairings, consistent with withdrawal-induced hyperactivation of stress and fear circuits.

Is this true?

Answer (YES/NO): NO